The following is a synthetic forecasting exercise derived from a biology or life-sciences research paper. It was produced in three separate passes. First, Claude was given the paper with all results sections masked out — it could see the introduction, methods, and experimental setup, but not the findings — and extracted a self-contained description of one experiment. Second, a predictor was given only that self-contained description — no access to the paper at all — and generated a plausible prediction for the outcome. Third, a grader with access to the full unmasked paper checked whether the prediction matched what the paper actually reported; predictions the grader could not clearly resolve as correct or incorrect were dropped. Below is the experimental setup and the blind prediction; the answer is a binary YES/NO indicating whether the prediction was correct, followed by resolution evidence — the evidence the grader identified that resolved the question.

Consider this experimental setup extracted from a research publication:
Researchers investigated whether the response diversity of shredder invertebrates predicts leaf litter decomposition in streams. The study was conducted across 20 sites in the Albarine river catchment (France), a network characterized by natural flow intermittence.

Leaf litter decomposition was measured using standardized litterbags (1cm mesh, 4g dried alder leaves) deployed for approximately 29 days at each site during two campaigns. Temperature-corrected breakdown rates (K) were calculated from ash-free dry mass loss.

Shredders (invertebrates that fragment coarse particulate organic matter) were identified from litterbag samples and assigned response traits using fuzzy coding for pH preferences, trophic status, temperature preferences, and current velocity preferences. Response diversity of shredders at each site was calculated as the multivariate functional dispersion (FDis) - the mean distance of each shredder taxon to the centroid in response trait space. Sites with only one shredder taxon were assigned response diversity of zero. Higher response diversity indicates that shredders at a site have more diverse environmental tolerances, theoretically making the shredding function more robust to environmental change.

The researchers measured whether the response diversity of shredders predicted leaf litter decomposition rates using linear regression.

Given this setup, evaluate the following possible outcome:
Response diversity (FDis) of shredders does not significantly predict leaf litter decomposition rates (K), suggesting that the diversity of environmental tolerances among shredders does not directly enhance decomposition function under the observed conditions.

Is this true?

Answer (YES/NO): NO